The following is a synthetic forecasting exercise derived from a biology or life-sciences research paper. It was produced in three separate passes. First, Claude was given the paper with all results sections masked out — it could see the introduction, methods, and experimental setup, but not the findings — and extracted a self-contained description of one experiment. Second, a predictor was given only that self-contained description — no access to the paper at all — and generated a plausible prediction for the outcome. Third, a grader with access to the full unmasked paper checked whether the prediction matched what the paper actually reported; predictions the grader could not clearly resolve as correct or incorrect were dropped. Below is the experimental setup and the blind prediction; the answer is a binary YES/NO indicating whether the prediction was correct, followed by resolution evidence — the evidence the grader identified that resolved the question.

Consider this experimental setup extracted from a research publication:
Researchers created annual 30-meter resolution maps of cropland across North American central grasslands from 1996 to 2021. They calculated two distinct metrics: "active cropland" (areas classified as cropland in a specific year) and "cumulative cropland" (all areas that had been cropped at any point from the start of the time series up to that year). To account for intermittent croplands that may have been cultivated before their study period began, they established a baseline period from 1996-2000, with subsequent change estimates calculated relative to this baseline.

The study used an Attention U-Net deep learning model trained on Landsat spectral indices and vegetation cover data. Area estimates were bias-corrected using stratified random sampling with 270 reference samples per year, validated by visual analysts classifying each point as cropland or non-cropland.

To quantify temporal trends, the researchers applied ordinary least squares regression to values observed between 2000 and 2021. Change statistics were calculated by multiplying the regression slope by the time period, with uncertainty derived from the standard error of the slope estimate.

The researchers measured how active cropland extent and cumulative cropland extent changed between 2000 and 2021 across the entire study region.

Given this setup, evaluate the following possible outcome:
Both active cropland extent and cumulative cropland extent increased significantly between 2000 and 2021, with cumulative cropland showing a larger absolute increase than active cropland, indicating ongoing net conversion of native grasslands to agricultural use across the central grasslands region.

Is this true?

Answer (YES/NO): NO